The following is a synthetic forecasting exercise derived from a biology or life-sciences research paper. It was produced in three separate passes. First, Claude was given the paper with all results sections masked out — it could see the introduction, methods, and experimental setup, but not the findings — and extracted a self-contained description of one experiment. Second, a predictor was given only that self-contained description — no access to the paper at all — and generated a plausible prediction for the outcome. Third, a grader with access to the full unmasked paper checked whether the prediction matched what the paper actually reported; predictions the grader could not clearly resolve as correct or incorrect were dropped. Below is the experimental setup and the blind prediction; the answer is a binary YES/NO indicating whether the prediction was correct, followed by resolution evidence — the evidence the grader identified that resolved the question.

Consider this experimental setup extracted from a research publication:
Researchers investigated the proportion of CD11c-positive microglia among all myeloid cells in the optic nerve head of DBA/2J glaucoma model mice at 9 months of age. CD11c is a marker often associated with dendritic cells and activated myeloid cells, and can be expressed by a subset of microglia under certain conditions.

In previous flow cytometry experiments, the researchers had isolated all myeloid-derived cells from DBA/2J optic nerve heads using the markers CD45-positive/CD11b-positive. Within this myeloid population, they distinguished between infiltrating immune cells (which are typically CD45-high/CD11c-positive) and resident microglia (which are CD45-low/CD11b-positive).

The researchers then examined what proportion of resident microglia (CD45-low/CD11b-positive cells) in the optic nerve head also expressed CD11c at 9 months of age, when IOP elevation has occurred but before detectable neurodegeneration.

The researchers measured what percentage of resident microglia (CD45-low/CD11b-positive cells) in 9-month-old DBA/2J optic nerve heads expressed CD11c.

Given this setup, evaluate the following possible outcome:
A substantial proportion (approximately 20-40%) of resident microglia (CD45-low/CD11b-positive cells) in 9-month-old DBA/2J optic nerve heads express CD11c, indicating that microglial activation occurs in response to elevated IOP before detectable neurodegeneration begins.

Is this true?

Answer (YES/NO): NO